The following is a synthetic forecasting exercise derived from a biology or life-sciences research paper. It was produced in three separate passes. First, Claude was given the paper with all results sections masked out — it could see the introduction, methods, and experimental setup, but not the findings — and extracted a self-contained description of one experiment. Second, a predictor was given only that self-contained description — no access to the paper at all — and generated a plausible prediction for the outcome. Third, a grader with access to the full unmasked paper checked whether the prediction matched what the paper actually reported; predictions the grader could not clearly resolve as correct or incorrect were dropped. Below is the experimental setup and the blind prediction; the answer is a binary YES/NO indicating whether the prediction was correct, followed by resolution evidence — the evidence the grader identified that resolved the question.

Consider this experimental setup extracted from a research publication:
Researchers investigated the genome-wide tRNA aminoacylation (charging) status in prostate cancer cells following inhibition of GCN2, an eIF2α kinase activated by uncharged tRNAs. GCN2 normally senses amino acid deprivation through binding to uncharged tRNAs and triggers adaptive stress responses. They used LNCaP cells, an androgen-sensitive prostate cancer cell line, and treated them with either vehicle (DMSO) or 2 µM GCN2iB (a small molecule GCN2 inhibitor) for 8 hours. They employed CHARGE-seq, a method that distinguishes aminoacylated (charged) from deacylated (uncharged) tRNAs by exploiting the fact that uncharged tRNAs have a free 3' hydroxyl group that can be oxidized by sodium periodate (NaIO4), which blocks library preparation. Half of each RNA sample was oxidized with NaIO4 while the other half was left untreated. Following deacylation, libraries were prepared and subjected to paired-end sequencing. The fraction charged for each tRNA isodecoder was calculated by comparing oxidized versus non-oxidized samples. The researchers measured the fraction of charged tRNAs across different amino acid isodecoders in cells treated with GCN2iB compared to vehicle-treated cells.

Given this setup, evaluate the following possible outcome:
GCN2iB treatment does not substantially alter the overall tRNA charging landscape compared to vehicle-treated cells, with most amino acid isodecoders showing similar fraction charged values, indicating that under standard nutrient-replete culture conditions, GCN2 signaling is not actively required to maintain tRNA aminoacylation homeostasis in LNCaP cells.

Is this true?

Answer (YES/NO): NO